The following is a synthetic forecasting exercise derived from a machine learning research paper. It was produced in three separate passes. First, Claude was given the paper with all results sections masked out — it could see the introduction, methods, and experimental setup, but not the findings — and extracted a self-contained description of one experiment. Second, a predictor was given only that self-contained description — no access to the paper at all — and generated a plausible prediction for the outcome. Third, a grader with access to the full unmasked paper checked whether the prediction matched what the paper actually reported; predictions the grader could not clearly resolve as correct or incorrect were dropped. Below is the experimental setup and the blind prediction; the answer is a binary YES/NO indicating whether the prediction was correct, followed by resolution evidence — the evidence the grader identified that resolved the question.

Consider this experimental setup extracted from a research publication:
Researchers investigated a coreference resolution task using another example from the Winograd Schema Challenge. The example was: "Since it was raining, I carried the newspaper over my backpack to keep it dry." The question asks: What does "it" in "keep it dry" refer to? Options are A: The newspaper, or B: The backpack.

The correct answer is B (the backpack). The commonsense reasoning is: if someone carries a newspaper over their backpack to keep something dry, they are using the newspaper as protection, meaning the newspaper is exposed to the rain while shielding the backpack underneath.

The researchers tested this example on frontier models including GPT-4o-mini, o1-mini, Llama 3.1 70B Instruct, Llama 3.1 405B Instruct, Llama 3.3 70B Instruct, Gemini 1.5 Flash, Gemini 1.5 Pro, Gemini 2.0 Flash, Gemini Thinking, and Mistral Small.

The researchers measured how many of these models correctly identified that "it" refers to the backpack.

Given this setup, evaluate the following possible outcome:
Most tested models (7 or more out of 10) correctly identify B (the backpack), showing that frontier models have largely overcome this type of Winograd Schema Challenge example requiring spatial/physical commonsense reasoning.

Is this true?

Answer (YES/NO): NO